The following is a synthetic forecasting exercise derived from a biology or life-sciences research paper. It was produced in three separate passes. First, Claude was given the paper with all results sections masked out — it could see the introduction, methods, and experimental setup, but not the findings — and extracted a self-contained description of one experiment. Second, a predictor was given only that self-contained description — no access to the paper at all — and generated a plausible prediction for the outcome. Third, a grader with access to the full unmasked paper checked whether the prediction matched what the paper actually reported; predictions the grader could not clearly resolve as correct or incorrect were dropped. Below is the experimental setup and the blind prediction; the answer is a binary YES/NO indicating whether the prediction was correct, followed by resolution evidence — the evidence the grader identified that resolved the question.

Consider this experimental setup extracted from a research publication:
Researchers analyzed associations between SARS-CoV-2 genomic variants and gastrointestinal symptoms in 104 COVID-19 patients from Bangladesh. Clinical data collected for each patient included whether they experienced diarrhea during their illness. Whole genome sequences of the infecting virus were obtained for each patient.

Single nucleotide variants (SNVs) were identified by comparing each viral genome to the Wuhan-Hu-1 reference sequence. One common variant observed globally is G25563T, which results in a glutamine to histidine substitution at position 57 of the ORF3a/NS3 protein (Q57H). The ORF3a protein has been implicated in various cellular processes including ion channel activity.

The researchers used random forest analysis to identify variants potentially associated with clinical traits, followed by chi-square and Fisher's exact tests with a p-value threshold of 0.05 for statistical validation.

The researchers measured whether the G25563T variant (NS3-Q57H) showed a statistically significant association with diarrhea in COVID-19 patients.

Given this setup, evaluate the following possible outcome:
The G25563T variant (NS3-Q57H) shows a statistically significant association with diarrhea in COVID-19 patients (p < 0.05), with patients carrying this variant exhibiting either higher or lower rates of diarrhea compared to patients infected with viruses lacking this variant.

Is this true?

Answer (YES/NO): NO